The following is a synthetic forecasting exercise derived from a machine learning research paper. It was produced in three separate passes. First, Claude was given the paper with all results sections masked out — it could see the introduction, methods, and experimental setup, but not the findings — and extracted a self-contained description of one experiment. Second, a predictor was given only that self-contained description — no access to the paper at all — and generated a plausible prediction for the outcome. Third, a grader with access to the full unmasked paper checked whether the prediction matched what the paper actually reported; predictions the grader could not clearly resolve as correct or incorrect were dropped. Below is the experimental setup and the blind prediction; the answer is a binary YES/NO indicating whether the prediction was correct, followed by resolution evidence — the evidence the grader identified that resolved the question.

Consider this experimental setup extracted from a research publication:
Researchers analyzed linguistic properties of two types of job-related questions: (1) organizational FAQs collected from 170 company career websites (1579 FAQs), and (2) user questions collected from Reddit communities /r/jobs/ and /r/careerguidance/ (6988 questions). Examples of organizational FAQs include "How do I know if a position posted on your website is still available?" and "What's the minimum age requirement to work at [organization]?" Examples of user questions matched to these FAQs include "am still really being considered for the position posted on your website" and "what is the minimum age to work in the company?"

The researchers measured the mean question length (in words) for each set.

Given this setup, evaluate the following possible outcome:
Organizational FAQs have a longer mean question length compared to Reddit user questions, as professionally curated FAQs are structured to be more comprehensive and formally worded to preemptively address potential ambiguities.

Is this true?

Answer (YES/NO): YES